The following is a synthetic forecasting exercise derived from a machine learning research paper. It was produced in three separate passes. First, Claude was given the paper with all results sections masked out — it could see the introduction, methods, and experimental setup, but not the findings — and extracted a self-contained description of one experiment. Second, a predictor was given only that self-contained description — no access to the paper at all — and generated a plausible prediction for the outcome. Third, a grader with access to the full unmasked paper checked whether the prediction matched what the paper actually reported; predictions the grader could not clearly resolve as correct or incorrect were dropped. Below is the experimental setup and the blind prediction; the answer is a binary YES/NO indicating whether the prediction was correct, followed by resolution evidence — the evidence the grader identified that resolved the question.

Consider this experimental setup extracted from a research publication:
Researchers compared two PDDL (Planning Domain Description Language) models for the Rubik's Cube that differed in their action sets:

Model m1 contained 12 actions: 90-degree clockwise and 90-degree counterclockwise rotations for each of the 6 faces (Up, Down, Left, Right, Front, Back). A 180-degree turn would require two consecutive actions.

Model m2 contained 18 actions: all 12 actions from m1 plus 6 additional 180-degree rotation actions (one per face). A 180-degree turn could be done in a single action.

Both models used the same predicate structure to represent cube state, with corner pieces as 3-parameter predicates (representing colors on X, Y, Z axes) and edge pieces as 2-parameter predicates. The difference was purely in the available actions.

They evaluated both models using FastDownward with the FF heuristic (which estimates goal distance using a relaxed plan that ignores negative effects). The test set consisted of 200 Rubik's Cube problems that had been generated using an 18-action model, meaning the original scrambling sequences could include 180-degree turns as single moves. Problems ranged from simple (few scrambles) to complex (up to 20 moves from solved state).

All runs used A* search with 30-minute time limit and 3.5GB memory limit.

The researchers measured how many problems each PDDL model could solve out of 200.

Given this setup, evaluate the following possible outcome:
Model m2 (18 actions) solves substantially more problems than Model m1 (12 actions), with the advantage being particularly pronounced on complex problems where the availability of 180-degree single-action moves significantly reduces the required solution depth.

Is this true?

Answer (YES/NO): NO